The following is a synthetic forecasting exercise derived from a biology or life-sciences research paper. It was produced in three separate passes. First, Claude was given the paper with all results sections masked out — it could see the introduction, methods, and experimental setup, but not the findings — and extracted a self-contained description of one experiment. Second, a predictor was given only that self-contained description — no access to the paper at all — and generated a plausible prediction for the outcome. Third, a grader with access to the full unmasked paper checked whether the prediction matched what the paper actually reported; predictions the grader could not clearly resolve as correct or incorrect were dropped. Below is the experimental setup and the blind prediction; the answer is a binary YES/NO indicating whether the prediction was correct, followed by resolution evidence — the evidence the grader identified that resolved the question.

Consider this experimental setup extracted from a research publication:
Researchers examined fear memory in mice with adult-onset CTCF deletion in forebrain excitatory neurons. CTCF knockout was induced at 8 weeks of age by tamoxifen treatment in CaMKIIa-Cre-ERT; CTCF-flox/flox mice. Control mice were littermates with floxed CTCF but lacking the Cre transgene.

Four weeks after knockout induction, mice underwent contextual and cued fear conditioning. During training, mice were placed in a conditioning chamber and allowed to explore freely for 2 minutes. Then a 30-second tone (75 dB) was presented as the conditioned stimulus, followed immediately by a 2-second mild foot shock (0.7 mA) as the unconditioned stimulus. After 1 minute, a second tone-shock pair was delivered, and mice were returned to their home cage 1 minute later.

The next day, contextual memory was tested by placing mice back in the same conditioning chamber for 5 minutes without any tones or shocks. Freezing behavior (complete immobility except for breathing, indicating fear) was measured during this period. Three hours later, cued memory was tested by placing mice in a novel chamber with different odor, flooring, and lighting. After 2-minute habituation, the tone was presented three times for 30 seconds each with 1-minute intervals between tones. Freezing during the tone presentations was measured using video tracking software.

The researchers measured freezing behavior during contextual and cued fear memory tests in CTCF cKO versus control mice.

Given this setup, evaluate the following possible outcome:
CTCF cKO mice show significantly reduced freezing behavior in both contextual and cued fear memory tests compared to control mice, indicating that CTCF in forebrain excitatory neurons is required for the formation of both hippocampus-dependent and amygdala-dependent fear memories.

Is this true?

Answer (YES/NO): NO